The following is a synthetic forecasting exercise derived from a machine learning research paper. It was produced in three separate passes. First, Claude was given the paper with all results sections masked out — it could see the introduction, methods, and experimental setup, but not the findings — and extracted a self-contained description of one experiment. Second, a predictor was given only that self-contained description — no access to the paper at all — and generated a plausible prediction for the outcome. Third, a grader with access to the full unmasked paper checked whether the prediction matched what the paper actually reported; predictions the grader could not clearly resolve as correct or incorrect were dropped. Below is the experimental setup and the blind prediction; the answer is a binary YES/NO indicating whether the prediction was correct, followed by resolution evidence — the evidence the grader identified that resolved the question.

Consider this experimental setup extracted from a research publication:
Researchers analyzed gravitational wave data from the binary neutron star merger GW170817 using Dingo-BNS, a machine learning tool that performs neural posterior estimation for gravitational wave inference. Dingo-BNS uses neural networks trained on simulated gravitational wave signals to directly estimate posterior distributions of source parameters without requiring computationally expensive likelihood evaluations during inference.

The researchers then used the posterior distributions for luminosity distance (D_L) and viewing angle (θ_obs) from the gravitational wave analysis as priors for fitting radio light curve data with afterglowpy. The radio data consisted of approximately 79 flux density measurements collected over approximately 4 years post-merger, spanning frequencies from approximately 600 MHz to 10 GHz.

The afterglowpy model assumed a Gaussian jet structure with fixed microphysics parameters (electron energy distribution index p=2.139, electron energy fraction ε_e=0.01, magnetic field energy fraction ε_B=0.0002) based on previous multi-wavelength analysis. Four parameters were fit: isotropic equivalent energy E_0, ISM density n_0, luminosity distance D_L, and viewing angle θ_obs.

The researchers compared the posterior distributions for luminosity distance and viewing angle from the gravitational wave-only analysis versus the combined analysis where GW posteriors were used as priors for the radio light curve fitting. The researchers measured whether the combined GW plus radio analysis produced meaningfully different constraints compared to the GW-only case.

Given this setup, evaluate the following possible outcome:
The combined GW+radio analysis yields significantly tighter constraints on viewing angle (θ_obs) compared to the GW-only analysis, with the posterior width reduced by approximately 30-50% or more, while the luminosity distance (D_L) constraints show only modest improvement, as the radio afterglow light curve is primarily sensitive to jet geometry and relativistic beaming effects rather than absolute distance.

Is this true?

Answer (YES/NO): NO